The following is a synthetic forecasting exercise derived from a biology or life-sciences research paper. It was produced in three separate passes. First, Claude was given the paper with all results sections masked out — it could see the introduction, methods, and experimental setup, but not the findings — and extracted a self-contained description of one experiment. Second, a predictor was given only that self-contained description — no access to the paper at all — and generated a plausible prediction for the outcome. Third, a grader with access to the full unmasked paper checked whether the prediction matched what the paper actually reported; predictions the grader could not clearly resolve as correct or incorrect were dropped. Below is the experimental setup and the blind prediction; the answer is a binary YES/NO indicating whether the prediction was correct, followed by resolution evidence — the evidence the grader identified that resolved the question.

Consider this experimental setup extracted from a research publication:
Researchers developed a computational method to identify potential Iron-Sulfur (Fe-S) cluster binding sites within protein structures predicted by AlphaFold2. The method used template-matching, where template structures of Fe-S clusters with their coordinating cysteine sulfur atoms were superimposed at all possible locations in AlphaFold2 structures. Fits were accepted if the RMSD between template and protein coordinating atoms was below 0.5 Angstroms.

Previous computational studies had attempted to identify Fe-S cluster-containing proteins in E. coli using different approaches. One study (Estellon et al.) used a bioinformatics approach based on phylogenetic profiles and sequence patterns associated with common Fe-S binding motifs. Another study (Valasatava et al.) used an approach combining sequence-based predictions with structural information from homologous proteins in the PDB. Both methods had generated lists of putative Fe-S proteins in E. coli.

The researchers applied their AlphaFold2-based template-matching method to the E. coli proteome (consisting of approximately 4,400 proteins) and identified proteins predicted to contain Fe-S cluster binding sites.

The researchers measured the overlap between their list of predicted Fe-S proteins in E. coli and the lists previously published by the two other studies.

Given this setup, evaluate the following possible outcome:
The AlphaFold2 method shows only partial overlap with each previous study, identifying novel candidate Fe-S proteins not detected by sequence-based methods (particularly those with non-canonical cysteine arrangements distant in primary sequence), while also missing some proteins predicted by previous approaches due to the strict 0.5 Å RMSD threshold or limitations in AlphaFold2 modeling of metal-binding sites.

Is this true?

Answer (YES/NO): NO